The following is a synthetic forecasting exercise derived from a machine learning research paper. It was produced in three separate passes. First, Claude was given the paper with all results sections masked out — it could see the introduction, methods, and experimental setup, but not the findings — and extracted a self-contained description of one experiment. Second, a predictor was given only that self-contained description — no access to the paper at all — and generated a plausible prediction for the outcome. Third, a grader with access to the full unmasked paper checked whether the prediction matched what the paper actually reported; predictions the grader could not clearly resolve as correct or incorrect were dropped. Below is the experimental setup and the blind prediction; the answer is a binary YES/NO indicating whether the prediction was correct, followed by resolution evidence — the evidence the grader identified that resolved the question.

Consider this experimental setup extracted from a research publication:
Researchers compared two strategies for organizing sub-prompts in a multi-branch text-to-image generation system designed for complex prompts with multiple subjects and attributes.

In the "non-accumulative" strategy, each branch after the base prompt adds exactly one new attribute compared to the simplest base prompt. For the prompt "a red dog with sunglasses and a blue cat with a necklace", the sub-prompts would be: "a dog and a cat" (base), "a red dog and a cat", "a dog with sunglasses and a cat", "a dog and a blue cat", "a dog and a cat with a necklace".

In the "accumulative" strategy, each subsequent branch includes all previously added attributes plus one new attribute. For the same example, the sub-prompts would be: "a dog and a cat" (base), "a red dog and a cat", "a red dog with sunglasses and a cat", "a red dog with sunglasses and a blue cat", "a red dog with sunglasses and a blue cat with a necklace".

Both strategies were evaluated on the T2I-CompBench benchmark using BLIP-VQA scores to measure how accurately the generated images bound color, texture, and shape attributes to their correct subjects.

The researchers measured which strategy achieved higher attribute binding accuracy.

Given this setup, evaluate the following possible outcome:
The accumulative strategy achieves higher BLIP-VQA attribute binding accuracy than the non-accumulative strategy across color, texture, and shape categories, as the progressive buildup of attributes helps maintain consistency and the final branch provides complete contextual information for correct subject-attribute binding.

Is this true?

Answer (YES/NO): NO